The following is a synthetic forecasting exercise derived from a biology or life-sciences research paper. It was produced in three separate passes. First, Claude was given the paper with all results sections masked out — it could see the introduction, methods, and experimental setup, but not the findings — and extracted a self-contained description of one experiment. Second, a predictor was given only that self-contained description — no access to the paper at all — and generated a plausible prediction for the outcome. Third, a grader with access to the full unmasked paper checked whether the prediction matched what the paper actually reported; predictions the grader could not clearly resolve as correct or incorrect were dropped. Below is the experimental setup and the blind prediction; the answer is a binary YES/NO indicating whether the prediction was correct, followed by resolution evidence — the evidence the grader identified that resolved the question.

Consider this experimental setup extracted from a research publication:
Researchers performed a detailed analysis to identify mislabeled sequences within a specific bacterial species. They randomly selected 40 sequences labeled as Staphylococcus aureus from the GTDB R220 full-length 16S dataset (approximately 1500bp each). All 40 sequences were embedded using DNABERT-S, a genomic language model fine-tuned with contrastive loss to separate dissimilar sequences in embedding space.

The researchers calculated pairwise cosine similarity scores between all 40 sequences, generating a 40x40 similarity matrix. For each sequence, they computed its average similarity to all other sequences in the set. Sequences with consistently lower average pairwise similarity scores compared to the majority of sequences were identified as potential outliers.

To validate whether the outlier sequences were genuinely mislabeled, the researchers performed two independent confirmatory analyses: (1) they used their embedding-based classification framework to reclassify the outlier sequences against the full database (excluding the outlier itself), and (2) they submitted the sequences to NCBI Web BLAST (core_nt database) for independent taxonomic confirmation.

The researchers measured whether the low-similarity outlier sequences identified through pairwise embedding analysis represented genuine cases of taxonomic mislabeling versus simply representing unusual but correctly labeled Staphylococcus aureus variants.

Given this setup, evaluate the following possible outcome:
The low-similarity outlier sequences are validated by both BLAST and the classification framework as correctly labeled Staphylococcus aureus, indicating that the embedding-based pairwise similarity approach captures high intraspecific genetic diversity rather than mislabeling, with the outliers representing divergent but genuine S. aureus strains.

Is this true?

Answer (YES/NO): NO